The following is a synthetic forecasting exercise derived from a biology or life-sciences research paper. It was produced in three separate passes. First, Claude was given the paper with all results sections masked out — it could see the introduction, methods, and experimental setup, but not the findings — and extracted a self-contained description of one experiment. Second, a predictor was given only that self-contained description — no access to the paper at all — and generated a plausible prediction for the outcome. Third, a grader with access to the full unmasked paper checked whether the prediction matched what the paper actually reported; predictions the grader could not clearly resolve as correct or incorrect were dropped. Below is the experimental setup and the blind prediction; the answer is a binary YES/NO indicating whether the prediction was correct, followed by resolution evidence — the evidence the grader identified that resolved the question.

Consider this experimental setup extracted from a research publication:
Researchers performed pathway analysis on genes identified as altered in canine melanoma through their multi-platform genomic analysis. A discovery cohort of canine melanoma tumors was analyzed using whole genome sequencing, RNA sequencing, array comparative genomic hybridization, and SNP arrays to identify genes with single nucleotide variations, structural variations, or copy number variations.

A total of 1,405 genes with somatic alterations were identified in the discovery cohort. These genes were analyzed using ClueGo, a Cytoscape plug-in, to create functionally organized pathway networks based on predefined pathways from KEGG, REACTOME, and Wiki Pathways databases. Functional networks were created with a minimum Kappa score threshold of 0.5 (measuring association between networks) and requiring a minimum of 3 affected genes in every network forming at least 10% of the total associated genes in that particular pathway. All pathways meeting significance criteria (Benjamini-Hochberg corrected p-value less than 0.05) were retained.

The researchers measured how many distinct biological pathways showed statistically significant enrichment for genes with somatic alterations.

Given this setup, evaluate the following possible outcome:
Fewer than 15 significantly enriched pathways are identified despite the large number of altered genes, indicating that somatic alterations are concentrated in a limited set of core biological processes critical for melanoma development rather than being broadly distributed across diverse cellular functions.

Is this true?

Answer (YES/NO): NO